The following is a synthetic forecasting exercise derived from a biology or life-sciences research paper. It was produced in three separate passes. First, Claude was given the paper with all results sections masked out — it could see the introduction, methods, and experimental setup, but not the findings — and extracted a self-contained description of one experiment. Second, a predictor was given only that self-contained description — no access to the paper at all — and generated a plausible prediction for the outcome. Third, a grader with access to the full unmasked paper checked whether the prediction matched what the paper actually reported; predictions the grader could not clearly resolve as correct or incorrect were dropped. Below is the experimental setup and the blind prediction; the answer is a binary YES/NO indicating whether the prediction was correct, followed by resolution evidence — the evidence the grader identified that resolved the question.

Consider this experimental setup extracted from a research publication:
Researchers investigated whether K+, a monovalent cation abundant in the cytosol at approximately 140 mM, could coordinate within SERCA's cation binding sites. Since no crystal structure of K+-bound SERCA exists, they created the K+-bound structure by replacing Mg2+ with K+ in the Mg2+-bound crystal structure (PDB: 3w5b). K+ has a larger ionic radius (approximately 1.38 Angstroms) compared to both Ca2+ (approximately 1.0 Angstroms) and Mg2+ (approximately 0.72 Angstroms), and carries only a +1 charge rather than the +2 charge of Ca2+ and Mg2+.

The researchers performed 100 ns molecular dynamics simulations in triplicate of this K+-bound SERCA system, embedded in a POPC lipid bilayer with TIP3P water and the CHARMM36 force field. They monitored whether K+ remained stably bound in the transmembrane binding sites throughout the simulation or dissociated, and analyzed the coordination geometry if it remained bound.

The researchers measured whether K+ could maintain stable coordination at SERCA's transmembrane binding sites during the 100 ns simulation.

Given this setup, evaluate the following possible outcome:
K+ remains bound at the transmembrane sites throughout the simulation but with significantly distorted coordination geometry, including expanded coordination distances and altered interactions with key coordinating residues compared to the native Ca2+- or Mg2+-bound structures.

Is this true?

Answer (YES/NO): NO